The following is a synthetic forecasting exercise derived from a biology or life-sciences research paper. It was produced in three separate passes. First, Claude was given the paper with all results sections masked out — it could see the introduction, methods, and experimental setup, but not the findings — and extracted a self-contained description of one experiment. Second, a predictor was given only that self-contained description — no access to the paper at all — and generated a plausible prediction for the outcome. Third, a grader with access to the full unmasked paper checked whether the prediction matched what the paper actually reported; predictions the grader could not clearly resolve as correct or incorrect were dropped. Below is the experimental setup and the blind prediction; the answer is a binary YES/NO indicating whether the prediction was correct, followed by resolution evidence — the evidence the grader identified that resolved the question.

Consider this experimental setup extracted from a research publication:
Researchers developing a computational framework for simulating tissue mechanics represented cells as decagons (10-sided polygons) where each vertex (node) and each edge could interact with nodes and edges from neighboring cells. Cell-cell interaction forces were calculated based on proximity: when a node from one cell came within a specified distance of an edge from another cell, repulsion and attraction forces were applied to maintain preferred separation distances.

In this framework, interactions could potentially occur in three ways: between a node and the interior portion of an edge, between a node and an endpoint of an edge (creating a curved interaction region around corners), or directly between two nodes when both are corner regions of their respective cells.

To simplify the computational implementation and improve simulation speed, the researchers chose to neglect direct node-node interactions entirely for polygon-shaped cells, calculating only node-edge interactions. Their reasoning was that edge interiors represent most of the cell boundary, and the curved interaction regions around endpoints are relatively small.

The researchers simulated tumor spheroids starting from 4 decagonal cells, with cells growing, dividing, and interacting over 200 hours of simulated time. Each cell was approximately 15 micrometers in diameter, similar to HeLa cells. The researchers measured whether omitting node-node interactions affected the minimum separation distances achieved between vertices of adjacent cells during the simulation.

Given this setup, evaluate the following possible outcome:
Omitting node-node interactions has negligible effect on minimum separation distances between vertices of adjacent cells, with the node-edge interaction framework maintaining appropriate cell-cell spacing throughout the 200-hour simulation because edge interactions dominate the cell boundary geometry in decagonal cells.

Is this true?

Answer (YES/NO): YES